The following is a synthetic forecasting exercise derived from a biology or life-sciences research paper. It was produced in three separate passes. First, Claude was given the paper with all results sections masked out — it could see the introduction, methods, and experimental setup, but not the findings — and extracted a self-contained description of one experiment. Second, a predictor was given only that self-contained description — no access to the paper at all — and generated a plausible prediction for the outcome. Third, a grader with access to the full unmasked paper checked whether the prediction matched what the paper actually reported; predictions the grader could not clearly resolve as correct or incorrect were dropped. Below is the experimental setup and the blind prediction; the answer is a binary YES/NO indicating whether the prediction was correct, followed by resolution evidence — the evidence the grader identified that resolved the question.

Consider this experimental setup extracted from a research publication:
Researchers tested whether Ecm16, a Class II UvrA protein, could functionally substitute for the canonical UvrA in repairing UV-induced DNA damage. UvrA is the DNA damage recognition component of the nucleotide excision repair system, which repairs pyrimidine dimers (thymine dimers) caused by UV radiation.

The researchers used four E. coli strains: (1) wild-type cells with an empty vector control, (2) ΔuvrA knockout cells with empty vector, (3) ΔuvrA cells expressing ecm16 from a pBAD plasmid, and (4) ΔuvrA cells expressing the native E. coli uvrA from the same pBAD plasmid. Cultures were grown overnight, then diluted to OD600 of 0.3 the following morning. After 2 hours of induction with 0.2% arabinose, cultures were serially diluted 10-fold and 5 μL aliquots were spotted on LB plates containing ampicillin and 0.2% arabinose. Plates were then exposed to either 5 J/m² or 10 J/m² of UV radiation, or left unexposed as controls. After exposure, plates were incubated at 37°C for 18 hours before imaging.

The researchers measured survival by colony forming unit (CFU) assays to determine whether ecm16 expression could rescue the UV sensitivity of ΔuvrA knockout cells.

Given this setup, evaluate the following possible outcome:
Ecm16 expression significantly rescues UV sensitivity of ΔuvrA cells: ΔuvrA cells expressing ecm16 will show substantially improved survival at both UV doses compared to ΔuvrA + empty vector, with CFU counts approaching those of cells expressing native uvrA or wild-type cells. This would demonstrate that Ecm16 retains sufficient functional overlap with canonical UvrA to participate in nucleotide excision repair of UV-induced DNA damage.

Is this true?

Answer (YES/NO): NO